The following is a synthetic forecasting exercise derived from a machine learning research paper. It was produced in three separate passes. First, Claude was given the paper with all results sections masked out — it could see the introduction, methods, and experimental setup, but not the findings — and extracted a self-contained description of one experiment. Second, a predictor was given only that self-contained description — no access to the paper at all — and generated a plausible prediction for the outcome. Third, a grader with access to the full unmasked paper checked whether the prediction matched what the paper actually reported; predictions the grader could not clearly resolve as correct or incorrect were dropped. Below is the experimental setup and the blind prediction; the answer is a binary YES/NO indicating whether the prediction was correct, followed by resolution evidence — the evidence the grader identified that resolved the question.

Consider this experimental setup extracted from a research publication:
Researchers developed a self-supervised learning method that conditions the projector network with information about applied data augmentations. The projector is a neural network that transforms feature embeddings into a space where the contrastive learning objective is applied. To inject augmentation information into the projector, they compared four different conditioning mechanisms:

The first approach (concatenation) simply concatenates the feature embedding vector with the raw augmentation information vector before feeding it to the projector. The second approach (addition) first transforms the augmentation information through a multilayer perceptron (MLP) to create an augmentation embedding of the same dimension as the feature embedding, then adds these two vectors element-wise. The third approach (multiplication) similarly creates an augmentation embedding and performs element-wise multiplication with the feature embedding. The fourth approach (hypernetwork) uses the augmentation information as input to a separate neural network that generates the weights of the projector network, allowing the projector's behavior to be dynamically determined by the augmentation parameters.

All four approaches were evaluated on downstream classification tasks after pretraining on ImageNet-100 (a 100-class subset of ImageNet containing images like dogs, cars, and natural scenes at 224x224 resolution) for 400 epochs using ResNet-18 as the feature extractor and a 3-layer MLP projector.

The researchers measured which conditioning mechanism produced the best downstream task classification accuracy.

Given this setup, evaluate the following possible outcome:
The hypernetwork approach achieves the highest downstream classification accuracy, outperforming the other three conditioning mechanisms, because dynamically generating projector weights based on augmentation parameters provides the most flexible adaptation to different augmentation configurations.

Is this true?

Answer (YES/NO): NO